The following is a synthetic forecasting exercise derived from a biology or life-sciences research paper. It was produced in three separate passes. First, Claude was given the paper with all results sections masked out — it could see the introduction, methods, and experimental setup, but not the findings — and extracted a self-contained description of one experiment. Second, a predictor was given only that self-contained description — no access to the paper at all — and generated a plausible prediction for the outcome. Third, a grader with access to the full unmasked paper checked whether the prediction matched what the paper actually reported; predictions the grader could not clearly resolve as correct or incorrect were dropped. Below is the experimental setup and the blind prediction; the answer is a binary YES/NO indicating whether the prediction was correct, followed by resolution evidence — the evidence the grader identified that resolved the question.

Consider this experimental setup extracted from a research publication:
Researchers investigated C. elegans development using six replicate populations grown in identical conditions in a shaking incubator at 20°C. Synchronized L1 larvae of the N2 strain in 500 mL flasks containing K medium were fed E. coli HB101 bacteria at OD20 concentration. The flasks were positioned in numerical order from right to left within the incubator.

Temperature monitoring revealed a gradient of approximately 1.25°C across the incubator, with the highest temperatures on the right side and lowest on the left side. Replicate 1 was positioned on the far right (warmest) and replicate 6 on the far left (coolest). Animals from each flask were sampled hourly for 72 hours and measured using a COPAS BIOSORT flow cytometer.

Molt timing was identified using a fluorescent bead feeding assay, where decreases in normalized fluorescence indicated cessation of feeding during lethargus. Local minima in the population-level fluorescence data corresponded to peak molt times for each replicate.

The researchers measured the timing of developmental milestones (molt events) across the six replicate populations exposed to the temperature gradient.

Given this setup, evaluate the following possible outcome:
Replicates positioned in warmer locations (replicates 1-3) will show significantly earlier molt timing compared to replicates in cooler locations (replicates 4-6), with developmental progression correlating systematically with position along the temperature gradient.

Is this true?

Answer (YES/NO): YES